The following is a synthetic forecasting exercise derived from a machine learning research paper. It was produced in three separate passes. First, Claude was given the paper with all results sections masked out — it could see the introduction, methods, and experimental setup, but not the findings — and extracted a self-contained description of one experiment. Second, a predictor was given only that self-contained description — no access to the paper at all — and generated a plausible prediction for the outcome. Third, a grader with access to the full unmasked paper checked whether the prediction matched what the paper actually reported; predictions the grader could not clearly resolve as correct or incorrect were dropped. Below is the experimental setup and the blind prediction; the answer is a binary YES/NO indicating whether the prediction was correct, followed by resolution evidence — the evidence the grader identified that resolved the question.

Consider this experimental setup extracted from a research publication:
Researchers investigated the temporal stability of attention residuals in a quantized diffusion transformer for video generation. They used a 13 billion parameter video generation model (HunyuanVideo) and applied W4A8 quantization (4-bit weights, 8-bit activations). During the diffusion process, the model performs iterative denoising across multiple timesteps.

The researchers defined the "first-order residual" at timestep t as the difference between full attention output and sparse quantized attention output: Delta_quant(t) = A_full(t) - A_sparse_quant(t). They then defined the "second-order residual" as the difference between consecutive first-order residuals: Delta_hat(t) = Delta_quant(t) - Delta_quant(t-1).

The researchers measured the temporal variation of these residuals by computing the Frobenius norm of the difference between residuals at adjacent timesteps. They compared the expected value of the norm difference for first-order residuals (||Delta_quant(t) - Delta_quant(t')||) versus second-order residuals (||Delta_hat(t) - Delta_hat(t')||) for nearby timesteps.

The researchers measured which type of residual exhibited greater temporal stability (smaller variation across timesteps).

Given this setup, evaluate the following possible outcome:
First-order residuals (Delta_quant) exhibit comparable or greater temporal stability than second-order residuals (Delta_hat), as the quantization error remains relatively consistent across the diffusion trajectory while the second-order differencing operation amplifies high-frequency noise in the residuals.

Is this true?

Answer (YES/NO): NO